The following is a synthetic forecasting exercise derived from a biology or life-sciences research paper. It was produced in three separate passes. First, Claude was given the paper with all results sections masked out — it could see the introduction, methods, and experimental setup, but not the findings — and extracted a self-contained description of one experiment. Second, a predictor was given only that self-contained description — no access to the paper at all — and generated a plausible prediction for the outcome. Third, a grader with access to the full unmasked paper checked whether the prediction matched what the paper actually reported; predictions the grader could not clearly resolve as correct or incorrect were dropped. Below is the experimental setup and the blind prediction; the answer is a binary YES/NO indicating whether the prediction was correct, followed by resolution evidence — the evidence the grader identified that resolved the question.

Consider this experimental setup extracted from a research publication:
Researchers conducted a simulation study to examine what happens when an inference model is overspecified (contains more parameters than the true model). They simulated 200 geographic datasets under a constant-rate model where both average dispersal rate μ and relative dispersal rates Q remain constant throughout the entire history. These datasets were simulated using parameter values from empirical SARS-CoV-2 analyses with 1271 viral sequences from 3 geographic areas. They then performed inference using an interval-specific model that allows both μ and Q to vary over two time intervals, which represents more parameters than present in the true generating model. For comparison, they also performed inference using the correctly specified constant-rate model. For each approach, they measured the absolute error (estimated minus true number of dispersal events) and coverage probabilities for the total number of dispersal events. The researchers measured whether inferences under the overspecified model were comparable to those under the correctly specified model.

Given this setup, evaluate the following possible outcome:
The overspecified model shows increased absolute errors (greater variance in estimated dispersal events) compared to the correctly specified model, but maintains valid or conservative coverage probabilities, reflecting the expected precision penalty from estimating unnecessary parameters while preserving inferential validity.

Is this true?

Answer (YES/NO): NO